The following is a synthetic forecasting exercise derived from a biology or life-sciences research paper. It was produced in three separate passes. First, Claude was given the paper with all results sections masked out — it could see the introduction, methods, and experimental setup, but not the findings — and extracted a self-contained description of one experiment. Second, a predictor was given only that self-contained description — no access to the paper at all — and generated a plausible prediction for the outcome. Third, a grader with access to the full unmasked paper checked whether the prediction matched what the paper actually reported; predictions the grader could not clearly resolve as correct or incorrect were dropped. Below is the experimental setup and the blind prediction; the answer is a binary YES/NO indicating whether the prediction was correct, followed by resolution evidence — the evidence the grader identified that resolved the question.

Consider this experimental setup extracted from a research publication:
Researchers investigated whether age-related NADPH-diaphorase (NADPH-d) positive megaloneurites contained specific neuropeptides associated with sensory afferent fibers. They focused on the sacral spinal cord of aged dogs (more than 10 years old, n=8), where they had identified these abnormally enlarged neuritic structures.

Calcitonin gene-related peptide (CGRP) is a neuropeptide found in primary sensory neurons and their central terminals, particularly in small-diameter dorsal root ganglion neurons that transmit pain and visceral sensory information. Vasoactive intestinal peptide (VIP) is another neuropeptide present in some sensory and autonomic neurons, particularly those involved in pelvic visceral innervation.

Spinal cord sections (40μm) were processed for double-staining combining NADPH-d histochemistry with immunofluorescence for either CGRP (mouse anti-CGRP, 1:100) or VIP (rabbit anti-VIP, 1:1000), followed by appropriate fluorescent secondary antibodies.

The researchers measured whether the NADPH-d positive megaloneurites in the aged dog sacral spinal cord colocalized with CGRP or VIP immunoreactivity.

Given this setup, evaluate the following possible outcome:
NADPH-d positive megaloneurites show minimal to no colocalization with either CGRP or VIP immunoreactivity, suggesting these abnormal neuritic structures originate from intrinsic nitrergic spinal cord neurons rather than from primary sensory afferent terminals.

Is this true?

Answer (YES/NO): NO